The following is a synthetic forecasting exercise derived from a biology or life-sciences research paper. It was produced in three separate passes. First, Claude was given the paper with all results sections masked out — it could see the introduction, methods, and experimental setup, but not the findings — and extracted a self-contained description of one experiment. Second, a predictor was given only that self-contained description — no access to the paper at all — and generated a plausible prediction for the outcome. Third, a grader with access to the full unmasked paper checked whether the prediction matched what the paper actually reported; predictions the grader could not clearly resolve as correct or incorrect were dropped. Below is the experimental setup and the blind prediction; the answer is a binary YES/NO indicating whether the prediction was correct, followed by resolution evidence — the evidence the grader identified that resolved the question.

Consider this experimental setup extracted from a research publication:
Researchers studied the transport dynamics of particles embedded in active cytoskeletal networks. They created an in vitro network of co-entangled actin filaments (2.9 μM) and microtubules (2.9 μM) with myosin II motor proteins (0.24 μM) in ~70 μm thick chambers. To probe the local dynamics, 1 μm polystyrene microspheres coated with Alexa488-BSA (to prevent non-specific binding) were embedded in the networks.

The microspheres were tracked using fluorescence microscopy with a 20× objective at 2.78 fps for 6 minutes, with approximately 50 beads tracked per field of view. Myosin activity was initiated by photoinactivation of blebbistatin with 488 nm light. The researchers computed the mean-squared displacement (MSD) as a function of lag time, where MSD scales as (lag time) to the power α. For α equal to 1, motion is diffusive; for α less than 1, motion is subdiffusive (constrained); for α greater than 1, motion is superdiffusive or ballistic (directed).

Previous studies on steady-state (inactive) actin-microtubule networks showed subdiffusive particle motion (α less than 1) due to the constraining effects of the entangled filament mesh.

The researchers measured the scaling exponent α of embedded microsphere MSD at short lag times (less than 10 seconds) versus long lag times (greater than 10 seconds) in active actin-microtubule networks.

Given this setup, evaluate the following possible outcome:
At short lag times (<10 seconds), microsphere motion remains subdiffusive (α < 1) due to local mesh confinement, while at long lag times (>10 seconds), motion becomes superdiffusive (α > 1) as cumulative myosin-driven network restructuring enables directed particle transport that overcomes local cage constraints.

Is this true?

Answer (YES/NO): NO